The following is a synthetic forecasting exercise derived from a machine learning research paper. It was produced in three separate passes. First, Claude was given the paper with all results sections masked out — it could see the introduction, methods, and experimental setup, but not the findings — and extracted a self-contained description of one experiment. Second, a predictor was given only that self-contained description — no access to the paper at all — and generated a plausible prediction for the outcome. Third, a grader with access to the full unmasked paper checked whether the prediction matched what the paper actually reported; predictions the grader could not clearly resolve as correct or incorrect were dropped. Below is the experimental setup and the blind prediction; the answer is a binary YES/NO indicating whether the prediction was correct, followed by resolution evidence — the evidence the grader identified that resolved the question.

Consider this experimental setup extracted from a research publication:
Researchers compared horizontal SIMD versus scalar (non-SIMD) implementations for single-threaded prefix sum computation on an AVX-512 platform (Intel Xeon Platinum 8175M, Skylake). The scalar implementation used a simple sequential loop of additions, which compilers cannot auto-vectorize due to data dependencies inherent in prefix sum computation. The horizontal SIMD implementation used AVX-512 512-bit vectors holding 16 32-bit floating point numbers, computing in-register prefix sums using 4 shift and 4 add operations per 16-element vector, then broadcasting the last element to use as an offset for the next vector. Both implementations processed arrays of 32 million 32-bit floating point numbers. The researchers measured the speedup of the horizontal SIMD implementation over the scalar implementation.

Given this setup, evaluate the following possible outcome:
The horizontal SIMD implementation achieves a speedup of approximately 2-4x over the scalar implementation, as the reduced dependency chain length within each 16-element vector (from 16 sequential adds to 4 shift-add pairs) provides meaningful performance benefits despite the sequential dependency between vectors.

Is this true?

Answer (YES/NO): YES